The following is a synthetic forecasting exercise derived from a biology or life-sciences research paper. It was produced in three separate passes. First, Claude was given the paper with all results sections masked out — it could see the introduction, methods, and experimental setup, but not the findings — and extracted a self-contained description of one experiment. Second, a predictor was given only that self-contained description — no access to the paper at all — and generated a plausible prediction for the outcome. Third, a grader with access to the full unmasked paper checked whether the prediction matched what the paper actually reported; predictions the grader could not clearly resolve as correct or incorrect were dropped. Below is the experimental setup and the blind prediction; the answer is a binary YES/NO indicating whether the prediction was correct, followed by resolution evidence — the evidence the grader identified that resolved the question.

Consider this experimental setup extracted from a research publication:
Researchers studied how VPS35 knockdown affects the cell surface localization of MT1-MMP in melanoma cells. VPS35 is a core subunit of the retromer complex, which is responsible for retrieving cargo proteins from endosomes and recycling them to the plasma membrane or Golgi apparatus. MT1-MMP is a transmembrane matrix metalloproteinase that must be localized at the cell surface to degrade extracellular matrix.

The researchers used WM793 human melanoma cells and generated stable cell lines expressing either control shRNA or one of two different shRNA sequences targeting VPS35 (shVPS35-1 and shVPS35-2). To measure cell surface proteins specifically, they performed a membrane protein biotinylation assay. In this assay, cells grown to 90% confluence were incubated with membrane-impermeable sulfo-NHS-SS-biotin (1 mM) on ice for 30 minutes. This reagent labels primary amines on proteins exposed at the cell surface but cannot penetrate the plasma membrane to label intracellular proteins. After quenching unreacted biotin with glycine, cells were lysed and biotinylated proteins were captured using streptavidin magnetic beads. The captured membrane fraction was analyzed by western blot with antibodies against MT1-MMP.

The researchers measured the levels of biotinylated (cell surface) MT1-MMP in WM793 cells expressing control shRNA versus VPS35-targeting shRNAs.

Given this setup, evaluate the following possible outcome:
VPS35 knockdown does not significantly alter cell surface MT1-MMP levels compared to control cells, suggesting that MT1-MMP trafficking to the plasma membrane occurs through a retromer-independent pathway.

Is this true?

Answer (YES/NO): NO